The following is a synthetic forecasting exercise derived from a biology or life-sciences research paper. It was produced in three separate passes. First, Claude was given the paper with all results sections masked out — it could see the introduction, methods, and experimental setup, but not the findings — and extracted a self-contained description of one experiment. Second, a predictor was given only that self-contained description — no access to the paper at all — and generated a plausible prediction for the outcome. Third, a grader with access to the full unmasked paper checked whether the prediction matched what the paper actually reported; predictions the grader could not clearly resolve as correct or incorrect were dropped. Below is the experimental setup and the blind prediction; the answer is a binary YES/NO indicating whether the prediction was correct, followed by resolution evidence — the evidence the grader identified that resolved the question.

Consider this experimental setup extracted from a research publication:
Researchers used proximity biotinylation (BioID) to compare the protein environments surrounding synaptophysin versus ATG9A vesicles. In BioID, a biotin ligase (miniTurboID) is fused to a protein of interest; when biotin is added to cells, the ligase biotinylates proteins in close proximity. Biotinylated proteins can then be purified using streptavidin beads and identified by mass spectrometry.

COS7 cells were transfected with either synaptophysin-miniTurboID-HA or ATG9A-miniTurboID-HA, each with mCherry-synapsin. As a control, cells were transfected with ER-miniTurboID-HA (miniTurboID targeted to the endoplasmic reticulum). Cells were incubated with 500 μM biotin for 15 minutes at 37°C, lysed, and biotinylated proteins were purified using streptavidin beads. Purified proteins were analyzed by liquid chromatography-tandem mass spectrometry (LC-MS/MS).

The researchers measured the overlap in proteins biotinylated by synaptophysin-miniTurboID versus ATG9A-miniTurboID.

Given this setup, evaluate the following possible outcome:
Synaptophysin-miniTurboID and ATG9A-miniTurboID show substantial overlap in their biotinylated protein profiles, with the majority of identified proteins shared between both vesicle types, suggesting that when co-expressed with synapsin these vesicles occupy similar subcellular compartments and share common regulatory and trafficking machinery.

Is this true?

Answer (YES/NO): NO